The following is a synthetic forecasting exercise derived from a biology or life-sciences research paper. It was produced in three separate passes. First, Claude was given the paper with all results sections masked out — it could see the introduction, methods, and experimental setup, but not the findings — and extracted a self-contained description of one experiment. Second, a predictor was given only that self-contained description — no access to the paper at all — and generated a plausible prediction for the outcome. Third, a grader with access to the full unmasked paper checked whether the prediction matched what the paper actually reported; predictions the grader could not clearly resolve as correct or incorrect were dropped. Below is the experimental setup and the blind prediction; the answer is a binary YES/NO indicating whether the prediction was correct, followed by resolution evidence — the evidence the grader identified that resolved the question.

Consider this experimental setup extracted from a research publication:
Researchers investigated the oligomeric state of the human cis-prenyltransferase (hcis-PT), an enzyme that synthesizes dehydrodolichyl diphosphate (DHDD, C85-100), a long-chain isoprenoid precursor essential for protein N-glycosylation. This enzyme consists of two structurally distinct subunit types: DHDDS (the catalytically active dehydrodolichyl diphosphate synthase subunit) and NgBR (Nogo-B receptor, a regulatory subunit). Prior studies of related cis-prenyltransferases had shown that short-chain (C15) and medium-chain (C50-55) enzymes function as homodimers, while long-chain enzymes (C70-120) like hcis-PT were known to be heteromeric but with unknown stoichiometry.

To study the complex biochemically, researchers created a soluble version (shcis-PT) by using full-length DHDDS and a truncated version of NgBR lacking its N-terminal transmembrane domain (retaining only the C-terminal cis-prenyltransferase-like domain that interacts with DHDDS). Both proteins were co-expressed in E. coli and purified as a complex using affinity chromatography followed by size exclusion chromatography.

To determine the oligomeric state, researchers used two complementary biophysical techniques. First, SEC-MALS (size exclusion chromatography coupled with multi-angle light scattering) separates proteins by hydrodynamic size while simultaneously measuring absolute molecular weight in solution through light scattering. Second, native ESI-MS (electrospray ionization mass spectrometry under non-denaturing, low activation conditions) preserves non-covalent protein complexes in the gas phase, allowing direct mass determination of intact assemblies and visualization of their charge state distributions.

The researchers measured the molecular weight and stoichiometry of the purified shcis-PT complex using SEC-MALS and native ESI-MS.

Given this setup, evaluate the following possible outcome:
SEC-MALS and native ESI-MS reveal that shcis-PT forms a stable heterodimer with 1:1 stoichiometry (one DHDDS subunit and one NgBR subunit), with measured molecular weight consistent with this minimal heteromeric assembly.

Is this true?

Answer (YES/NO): NO